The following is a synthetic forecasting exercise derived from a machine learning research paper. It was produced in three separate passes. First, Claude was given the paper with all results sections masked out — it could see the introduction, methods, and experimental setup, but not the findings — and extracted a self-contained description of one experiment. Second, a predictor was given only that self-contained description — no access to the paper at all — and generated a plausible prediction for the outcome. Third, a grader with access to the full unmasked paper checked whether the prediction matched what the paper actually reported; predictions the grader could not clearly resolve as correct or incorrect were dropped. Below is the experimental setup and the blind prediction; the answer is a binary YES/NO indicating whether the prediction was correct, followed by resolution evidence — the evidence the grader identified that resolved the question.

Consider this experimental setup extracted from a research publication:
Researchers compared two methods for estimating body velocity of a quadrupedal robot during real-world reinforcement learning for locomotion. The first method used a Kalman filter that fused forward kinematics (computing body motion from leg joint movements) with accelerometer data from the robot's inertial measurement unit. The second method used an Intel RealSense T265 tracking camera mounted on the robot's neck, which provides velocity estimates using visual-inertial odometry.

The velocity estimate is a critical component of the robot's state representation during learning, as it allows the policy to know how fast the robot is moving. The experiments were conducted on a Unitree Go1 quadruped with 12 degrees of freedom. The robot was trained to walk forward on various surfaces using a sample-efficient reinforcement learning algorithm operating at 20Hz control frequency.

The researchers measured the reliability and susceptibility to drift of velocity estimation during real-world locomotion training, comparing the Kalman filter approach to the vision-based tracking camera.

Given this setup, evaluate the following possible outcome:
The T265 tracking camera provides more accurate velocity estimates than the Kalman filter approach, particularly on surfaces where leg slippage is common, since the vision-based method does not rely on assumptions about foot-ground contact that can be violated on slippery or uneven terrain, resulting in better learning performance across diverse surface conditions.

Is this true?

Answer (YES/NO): NO